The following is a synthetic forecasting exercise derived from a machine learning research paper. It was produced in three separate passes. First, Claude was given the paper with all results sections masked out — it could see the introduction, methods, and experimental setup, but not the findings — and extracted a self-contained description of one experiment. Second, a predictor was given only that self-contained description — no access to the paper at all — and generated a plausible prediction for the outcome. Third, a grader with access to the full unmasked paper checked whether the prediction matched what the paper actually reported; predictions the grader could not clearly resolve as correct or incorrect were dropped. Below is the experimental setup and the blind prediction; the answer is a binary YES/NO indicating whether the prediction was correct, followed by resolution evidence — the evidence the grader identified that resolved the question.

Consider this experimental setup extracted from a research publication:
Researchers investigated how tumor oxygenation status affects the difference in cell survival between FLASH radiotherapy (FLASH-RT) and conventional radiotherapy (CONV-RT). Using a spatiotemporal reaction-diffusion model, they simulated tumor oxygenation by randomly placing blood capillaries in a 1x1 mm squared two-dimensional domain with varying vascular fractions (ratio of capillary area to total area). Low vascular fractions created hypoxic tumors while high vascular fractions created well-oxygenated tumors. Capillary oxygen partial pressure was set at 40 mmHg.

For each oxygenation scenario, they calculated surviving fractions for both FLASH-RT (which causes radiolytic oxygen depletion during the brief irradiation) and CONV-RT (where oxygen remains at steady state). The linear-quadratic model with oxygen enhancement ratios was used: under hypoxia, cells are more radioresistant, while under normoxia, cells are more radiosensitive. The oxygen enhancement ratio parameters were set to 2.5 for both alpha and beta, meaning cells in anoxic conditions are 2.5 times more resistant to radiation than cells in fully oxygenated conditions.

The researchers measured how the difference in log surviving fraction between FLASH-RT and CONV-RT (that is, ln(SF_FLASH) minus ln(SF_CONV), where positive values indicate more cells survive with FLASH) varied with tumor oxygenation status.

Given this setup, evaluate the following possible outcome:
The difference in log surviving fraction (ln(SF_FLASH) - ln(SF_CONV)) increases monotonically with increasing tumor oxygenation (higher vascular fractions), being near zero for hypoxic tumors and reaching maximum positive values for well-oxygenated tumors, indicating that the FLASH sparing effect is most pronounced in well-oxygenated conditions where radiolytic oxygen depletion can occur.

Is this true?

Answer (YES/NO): NO